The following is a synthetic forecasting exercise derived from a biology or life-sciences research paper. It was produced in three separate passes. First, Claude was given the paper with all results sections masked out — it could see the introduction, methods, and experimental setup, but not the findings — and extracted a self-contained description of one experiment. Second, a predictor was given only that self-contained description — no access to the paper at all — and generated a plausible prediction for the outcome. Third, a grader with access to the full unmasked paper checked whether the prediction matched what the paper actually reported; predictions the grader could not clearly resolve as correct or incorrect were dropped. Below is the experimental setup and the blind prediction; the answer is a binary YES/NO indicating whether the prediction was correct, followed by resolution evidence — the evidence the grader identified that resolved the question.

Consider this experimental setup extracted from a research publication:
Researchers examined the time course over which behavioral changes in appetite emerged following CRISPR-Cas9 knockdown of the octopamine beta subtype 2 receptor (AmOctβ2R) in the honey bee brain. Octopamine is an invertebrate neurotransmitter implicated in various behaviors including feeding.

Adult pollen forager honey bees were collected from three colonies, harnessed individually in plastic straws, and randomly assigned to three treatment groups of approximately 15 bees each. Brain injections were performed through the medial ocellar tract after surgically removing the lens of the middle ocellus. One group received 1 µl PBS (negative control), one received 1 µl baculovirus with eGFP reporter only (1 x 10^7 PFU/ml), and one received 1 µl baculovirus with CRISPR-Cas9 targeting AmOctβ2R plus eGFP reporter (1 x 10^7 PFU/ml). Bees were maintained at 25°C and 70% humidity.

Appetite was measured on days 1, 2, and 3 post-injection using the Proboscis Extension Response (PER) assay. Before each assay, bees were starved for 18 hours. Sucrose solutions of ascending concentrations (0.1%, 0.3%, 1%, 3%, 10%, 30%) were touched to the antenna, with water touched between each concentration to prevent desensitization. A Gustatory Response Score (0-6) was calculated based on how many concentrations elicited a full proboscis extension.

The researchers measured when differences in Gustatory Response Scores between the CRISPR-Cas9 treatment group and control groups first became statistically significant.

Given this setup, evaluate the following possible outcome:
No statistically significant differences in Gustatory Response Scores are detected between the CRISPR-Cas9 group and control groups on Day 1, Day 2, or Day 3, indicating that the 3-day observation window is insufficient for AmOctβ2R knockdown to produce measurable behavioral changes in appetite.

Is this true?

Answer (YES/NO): NO